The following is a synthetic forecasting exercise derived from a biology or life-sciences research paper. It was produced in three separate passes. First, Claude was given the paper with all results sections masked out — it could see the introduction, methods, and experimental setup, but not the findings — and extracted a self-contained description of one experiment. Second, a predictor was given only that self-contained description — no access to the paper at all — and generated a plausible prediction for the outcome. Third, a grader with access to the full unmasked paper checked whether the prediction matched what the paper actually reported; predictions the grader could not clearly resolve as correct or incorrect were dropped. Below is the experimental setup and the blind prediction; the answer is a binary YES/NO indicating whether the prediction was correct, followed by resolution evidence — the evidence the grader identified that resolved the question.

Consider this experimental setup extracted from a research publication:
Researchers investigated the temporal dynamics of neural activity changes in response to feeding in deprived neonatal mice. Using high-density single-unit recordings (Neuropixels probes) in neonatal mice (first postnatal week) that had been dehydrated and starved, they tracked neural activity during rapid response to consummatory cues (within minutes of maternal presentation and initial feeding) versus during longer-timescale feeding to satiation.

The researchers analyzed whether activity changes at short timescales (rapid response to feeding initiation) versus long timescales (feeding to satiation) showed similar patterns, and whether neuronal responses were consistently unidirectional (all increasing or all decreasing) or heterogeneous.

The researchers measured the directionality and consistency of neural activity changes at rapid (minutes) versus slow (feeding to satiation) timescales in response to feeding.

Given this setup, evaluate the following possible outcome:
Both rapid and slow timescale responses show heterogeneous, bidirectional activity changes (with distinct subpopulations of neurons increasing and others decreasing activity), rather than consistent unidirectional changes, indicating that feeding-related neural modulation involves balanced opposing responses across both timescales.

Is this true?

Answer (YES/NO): NO